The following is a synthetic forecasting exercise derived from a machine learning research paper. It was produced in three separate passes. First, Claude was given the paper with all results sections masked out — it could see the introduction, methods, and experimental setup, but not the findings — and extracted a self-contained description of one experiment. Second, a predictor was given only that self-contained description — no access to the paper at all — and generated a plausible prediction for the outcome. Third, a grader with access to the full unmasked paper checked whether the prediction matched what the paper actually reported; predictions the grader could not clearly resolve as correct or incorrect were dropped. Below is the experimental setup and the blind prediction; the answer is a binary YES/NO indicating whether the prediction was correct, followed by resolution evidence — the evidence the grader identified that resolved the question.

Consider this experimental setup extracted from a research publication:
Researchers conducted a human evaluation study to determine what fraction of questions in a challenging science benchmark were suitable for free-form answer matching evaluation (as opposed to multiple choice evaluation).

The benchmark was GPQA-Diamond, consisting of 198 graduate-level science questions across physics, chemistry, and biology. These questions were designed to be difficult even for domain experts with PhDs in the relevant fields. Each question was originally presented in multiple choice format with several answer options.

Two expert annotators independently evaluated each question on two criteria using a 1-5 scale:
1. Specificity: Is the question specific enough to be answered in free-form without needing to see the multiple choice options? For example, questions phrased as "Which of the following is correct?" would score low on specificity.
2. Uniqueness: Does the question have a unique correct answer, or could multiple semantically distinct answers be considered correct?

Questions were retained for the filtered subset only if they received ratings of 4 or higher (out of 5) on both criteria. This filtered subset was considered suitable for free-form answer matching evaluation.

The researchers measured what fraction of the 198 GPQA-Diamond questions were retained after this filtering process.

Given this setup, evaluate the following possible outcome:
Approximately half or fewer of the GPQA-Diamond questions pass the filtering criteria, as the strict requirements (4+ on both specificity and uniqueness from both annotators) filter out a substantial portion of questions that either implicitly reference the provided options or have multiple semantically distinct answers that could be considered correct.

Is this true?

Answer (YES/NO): NO